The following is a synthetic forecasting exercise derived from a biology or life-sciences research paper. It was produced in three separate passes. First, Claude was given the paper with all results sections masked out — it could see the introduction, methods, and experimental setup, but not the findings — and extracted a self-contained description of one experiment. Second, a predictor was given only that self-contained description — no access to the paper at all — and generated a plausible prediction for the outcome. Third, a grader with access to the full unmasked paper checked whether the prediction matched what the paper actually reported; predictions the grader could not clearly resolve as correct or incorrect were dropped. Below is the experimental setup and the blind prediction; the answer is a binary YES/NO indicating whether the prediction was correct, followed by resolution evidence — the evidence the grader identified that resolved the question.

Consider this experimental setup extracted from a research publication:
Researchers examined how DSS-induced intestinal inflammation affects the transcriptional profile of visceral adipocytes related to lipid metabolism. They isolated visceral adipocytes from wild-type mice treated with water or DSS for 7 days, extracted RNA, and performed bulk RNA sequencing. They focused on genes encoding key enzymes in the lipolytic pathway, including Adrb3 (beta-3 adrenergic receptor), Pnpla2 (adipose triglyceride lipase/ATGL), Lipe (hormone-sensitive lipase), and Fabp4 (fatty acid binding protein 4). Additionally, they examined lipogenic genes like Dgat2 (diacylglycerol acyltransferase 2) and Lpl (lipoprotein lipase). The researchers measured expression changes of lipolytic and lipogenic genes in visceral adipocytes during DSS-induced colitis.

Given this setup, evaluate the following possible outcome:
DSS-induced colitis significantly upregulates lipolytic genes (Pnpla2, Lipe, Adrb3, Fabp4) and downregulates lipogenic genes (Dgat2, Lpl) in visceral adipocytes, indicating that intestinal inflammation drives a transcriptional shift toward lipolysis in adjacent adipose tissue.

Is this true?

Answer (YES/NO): YES